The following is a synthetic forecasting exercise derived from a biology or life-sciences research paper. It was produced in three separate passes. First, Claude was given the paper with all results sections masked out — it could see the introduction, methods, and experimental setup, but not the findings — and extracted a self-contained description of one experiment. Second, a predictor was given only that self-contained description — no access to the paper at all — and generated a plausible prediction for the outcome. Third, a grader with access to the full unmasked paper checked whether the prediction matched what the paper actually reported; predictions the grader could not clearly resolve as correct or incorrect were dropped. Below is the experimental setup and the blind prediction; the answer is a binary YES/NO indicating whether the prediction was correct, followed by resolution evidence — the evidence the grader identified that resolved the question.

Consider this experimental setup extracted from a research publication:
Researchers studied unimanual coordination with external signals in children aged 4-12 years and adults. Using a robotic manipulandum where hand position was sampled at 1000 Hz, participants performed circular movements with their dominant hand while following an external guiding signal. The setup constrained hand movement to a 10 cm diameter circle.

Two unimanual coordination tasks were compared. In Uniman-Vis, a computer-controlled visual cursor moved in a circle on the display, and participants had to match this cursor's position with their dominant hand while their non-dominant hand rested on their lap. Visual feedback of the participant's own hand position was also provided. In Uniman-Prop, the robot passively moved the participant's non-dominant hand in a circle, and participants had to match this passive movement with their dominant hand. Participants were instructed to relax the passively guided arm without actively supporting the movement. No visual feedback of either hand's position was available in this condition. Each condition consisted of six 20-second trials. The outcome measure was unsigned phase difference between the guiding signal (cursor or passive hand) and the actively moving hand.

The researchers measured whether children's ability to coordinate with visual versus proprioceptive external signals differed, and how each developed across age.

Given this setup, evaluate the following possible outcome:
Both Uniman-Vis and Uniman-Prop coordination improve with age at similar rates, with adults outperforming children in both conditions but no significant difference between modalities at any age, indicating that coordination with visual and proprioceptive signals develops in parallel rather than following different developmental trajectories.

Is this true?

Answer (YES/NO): NO